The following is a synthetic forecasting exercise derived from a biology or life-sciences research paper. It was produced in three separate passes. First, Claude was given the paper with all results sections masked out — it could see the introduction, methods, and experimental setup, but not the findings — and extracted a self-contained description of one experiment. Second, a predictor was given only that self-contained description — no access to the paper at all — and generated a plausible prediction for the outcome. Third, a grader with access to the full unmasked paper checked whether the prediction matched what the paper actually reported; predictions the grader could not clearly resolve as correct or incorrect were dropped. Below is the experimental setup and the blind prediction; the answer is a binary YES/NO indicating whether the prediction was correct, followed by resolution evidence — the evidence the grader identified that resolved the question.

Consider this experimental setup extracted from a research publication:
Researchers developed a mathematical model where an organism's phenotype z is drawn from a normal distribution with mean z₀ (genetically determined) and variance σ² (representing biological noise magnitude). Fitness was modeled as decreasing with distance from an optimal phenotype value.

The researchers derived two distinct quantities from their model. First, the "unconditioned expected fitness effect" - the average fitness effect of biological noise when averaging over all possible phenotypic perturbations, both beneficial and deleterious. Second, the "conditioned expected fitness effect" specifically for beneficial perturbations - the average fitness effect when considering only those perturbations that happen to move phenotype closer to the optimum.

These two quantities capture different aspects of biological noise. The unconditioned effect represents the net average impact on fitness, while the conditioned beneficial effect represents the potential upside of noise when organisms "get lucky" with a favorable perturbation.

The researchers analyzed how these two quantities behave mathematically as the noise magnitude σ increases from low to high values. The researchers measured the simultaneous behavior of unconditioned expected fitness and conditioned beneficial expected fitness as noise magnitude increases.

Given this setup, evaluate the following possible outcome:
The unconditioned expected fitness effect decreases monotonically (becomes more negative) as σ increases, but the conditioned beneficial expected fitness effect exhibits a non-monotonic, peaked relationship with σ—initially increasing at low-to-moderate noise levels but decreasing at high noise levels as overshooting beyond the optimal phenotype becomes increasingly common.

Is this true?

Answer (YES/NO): NO